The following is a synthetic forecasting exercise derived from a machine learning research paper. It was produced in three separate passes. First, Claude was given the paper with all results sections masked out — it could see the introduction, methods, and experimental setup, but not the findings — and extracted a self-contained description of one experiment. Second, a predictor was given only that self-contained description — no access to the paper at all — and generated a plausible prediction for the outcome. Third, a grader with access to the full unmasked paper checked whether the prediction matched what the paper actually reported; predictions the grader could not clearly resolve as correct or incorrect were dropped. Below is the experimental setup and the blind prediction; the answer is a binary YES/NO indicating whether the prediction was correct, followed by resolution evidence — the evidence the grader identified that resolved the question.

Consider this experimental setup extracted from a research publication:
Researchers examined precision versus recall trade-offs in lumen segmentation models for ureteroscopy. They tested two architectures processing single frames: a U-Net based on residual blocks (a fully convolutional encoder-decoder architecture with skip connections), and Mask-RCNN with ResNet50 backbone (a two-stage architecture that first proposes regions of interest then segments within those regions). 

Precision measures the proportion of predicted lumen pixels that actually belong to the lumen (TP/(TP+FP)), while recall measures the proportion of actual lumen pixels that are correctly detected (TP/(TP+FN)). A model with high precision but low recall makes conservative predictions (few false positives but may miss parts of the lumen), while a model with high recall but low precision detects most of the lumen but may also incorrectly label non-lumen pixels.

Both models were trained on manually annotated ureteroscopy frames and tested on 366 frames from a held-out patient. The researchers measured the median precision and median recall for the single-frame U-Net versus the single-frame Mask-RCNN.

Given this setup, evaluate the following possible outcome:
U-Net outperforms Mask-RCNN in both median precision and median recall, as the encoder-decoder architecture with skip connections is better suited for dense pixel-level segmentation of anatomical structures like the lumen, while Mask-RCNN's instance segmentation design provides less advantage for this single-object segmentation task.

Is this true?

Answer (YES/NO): NO